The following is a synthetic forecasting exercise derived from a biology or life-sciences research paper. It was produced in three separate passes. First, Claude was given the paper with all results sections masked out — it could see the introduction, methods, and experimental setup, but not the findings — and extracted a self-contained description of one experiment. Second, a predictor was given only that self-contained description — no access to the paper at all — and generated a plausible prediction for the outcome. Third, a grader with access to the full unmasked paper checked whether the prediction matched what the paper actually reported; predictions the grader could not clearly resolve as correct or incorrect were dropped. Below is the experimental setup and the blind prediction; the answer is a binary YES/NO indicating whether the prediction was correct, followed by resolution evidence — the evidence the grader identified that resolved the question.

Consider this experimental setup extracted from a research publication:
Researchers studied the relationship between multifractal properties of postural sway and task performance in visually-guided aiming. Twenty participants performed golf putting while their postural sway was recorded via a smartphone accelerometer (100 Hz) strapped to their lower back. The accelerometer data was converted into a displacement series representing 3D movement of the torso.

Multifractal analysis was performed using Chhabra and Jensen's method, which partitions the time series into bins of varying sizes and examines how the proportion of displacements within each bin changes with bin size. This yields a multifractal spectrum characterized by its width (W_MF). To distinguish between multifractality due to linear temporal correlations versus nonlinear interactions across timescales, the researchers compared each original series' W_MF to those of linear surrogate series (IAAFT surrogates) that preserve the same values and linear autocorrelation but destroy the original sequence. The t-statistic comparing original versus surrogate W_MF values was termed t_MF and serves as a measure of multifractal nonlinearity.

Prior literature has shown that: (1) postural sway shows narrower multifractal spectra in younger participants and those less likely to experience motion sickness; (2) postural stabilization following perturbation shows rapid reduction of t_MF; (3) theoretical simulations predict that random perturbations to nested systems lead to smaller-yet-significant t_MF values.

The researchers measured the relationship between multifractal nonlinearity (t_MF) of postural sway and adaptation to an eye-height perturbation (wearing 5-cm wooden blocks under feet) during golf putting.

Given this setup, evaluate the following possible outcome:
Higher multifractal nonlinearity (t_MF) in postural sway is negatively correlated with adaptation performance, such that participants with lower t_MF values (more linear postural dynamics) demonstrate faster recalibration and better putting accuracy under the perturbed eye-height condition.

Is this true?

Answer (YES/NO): NO